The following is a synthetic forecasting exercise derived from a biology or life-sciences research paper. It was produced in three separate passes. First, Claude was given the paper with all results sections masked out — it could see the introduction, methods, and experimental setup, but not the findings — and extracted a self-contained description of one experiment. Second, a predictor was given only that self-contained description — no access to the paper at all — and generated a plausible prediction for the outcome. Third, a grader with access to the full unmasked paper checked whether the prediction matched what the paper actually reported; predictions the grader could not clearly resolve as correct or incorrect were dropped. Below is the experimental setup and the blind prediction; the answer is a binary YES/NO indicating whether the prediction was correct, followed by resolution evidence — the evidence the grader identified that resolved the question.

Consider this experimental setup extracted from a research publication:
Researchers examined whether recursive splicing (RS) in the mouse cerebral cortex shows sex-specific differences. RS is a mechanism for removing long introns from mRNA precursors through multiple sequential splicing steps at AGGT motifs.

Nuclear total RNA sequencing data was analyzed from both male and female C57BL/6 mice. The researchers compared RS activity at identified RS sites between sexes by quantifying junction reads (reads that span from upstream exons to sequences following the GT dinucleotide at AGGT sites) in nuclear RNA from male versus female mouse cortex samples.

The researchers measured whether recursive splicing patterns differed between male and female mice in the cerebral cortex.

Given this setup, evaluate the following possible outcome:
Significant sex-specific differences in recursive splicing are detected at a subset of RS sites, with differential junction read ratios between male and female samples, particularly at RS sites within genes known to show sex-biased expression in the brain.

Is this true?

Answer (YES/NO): NO